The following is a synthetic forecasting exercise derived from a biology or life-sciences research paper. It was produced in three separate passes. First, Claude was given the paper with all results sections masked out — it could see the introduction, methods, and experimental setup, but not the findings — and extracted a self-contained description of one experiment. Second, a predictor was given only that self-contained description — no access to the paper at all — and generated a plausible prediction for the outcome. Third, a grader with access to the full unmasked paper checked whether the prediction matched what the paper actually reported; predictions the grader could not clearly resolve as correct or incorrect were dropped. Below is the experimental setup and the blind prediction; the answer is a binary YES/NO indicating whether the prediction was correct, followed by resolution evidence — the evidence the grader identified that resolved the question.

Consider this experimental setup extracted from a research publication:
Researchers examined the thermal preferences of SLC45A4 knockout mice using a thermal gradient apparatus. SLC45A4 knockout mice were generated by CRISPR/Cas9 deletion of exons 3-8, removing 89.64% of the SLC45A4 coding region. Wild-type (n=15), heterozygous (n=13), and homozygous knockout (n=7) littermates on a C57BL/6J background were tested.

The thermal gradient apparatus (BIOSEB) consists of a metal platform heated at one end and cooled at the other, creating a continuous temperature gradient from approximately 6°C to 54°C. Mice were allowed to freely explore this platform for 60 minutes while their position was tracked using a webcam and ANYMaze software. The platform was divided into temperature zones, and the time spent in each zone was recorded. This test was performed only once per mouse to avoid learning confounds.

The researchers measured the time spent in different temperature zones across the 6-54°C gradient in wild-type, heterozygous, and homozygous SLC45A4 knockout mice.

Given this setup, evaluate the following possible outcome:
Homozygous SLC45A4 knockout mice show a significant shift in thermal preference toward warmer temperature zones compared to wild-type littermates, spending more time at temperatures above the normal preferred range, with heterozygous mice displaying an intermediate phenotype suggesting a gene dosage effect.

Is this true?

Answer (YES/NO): NO